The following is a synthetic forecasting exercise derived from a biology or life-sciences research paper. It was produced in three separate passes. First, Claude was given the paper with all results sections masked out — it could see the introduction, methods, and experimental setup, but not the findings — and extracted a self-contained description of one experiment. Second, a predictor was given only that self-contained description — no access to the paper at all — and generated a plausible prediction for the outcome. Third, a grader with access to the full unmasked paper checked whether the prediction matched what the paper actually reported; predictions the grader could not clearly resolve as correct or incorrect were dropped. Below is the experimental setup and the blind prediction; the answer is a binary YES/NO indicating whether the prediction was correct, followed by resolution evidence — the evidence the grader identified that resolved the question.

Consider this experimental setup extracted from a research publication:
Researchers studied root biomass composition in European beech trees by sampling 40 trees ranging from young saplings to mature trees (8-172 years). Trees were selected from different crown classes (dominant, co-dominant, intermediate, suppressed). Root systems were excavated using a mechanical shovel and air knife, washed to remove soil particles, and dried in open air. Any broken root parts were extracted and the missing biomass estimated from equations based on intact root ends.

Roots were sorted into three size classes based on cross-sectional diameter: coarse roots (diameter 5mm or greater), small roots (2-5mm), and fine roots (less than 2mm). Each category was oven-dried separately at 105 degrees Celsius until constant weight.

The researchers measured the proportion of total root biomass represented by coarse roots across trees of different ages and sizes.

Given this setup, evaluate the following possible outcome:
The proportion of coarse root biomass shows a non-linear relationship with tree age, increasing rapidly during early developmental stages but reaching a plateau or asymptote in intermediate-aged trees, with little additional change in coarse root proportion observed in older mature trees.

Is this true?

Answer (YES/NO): NO